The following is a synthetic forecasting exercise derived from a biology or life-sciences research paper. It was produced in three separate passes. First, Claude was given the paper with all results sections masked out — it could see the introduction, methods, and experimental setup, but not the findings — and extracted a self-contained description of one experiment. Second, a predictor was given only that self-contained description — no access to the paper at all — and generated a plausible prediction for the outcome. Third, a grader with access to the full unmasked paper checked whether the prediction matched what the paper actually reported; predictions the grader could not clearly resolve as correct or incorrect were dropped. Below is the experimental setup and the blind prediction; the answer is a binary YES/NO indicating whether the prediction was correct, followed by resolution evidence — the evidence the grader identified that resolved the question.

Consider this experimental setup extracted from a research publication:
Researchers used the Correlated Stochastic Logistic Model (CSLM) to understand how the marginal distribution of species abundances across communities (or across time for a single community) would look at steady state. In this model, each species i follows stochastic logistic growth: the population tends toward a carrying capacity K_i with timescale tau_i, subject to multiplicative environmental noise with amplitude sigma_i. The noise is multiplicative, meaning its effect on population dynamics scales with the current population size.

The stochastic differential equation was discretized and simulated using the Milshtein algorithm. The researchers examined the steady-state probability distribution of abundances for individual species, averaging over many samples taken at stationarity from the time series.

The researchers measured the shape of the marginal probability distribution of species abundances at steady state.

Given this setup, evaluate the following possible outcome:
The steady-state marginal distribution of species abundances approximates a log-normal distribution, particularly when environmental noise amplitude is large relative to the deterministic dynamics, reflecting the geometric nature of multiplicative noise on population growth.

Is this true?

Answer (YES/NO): NO